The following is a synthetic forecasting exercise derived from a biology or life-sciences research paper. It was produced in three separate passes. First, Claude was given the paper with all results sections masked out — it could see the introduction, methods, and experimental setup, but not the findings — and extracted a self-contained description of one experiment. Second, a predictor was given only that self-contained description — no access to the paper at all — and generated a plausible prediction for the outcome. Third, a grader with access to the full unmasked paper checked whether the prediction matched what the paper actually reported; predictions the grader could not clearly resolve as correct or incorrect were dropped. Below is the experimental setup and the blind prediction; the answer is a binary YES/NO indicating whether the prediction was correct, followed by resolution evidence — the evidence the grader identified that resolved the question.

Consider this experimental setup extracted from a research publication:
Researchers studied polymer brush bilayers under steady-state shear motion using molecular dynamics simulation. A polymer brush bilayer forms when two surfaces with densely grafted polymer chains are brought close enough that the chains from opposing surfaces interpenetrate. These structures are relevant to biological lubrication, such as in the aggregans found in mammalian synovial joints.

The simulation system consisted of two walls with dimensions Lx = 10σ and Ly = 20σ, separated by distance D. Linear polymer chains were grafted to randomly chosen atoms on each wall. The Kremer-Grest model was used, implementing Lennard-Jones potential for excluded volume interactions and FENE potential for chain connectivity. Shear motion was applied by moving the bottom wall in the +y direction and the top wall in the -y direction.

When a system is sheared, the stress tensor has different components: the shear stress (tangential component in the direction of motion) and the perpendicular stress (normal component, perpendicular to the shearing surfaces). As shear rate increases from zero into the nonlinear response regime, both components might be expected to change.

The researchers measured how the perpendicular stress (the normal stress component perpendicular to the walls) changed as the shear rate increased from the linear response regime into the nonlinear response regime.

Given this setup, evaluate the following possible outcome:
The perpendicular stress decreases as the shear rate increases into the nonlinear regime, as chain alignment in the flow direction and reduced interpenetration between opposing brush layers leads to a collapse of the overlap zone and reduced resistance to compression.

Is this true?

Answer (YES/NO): NO